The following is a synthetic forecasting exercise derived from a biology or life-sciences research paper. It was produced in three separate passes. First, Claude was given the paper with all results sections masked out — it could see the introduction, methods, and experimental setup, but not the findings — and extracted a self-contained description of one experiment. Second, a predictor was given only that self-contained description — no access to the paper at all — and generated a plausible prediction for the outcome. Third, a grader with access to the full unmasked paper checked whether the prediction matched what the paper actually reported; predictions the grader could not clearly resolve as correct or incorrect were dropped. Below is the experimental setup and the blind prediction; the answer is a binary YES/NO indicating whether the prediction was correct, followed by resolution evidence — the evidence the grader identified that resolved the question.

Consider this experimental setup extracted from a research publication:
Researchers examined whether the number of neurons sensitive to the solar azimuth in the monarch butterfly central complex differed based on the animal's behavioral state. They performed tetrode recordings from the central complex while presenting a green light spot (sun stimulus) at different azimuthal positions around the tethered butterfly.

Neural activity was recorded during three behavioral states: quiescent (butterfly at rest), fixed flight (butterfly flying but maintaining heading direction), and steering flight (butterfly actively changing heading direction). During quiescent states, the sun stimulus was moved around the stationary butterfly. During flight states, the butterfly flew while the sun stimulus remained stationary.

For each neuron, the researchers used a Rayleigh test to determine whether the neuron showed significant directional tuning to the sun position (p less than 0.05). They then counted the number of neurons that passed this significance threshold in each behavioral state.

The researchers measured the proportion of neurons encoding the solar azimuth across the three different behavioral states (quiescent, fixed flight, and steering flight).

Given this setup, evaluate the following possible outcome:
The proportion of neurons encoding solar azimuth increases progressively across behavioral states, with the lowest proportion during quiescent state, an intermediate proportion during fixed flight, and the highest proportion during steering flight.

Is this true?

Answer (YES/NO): NO